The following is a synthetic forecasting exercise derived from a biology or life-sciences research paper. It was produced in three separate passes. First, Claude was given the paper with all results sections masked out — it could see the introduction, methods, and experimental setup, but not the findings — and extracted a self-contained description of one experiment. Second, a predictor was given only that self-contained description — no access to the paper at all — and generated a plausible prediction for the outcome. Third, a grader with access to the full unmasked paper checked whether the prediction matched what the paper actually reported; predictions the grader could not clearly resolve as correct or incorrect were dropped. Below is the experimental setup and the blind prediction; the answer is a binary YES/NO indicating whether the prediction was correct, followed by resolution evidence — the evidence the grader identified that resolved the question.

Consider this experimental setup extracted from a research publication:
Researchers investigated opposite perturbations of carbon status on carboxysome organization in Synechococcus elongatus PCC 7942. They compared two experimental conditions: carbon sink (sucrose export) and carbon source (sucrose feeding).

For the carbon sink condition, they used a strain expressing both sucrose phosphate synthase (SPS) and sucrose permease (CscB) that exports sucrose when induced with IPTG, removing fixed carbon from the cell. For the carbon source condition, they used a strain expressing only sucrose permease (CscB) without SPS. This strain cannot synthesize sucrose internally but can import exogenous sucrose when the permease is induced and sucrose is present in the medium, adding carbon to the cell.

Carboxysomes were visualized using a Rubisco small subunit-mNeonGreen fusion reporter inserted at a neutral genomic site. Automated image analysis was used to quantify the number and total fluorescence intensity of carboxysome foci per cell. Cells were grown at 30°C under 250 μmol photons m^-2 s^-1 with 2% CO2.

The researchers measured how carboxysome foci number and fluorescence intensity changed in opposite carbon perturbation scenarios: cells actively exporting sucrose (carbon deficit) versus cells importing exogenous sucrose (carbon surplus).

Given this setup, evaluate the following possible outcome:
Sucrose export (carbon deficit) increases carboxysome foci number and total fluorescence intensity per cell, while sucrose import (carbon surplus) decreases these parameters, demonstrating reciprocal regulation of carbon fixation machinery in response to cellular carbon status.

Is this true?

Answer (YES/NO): YES